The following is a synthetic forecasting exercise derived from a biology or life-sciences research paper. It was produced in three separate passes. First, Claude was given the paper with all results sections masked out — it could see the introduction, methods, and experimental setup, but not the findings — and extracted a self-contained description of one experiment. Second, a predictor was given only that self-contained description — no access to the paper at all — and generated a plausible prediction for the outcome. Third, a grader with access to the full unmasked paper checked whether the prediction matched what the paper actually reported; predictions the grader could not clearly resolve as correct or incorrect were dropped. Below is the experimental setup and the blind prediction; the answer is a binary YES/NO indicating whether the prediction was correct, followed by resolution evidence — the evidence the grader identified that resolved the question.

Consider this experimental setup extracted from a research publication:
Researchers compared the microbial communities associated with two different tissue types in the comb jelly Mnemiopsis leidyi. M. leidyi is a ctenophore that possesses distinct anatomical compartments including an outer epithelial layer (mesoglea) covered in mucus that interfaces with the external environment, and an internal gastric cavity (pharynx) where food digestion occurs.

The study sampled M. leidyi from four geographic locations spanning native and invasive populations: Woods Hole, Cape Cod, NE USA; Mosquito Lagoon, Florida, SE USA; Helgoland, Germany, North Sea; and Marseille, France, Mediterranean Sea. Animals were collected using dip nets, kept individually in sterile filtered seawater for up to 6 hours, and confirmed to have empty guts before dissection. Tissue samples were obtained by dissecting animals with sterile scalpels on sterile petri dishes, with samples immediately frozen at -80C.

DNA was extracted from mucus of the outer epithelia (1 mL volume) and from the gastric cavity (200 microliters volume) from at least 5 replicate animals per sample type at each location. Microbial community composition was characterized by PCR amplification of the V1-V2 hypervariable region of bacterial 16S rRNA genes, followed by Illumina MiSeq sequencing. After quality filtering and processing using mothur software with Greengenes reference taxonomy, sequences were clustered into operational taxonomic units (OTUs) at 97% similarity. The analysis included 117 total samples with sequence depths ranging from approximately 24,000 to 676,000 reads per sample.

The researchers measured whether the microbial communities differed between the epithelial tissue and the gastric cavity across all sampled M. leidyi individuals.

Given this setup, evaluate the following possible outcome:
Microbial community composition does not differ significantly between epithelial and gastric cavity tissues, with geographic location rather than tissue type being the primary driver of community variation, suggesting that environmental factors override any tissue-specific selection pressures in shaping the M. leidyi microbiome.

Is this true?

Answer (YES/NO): NO